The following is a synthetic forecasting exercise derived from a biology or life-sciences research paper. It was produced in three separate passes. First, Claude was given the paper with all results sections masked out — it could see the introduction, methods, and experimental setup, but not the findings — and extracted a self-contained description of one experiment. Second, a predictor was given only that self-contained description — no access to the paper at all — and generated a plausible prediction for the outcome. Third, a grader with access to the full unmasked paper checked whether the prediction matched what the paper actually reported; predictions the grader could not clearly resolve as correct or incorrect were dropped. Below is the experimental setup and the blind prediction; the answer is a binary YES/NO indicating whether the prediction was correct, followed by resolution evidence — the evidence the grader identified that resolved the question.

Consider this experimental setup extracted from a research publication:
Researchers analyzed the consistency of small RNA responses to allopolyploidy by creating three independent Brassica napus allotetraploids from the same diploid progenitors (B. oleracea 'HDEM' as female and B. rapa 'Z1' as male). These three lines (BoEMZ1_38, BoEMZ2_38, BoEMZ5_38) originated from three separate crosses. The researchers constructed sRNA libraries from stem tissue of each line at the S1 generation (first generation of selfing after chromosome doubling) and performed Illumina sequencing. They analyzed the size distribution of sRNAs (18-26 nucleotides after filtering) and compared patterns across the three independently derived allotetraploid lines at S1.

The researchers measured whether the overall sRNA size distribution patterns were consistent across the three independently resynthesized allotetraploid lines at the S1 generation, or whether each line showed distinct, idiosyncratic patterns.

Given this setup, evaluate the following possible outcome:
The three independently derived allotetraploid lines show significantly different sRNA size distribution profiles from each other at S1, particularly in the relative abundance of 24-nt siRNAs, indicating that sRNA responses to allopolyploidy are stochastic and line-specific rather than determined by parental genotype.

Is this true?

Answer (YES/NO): NO